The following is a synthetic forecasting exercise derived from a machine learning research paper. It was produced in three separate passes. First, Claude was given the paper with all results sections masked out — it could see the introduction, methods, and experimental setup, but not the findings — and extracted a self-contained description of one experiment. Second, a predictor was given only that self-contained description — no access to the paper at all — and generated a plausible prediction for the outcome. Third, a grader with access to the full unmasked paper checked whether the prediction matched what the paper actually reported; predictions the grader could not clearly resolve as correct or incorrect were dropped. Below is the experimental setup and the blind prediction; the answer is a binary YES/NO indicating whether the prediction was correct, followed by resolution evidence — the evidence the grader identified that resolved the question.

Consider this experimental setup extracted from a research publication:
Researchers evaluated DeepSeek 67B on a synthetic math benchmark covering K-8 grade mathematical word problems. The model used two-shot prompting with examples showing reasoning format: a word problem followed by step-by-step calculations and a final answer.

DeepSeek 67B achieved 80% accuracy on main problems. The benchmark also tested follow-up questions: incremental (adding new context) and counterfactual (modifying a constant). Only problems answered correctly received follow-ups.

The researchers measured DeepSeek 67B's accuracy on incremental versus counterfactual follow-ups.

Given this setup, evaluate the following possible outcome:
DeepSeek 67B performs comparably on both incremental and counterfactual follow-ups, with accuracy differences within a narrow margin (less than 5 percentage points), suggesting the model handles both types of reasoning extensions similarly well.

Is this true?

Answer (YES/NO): YES